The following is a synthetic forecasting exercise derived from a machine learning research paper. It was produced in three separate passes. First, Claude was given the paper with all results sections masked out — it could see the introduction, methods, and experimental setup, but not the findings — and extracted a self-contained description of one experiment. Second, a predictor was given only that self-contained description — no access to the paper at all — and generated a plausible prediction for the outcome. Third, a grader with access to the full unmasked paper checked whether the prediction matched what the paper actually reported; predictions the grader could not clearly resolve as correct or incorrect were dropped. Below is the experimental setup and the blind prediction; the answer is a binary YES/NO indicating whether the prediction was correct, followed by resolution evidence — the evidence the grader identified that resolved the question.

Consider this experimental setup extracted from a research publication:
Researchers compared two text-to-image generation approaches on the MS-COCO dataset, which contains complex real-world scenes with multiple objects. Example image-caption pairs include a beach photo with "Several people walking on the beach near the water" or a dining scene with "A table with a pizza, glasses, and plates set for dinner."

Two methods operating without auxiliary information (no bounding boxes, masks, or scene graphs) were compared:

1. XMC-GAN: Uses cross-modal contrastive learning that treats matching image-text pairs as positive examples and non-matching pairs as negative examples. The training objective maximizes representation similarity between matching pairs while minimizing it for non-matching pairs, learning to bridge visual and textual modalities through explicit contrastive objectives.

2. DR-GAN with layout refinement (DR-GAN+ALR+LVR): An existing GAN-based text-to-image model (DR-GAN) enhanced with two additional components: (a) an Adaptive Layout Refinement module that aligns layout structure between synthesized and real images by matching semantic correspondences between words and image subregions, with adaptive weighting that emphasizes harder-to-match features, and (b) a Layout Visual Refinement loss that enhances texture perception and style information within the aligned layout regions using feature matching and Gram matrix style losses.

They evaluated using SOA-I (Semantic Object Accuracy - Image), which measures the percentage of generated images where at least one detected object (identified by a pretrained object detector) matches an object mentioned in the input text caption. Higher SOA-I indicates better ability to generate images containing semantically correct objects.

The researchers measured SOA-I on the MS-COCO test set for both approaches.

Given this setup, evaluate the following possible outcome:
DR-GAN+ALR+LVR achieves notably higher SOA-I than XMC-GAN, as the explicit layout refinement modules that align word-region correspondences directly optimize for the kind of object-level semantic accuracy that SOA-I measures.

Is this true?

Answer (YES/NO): YES